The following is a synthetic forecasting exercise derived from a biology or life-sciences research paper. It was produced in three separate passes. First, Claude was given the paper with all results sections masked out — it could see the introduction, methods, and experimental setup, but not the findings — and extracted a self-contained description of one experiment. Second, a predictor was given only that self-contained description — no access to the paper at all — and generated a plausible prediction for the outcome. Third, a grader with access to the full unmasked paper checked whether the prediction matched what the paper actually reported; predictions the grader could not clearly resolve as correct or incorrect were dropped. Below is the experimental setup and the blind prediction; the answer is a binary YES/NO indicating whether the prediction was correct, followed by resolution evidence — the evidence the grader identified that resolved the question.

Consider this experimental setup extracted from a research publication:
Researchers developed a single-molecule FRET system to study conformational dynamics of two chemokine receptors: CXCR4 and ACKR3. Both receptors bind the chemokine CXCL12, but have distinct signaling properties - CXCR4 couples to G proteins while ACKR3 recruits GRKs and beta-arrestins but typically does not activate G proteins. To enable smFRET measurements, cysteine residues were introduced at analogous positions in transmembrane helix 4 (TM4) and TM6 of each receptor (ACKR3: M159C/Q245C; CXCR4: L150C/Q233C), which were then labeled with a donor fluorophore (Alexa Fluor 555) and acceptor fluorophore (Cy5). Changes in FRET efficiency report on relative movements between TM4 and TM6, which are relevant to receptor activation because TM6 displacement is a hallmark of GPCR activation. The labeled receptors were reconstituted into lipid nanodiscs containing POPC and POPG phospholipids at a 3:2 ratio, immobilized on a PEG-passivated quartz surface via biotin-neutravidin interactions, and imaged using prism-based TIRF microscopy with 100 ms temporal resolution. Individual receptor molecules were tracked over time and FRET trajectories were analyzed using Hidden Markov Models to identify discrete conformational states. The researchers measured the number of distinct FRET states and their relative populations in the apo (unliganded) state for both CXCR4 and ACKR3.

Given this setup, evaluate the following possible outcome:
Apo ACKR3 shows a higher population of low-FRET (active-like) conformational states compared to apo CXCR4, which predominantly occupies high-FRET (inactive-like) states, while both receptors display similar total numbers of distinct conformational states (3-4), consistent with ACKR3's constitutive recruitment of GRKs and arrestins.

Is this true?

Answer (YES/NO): NO